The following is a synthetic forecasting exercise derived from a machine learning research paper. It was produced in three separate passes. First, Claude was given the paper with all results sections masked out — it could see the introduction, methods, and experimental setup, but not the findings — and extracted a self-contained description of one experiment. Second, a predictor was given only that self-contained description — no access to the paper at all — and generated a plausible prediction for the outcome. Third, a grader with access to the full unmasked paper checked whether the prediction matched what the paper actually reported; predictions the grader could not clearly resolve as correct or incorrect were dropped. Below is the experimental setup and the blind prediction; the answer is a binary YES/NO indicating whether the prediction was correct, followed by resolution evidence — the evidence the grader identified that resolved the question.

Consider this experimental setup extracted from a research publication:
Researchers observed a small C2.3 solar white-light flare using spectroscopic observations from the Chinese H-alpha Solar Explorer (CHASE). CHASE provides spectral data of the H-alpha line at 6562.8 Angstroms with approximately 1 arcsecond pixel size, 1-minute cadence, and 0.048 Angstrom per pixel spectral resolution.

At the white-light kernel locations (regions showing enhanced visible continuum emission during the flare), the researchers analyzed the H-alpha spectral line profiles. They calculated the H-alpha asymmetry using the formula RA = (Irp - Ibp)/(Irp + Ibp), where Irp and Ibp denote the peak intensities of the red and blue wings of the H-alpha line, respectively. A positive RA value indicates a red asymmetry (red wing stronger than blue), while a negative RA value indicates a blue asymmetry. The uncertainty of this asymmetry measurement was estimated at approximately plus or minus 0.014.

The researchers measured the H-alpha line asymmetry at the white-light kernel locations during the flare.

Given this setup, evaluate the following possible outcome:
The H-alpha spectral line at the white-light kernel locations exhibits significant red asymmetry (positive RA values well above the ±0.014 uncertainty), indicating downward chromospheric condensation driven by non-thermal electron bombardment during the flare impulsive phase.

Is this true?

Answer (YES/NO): NO